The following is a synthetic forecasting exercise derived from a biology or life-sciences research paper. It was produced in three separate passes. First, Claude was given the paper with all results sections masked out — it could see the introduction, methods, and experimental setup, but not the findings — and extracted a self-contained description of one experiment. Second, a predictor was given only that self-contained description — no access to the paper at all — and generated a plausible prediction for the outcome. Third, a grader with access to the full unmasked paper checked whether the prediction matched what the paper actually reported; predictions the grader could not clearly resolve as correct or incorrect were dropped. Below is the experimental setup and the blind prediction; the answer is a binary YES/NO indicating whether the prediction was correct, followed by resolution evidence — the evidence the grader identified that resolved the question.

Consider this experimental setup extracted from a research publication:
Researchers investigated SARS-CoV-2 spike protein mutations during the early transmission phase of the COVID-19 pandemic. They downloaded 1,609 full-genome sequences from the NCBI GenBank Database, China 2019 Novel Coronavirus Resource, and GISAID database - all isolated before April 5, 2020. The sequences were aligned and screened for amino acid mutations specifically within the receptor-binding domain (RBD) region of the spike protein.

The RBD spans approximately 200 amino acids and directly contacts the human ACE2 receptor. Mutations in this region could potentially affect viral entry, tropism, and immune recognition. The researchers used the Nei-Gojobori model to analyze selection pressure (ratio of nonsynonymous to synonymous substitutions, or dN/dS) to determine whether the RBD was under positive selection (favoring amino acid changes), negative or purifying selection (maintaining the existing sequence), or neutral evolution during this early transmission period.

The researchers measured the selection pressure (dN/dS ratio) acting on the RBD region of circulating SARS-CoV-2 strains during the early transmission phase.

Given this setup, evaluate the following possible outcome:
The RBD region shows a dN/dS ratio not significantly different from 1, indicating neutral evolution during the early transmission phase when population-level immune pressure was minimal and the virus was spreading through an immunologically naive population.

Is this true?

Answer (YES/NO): NO